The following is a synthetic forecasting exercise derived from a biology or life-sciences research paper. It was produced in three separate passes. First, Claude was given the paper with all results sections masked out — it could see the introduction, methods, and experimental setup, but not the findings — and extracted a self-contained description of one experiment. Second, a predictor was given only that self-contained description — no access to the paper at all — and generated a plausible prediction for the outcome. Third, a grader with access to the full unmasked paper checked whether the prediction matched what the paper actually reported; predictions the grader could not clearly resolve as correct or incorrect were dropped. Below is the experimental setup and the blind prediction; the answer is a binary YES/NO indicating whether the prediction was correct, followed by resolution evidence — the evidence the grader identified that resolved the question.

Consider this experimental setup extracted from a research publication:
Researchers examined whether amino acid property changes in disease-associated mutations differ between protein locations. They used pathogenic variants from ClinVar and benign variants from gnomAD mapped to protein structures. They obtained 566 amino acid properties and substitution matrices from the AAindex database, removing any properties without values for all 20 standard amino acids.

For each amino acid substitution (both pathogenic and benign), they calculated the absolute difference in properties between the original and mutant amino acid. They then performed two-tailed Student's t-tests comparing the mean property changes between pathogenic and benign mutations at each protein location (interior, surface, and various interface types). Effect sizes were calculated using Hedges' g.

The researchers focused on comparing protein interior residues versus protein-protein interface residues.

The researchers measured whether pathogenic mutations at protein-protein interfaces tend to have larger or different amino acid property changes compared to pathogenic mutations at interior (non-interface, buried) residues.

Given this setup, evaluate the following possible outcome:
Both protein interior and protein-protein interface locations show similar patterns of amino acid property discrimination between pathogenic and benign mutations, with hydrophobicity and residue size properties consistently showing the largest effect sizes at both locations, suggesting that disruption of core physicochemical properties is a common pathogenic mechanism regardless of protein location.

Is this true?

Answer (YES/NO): NO